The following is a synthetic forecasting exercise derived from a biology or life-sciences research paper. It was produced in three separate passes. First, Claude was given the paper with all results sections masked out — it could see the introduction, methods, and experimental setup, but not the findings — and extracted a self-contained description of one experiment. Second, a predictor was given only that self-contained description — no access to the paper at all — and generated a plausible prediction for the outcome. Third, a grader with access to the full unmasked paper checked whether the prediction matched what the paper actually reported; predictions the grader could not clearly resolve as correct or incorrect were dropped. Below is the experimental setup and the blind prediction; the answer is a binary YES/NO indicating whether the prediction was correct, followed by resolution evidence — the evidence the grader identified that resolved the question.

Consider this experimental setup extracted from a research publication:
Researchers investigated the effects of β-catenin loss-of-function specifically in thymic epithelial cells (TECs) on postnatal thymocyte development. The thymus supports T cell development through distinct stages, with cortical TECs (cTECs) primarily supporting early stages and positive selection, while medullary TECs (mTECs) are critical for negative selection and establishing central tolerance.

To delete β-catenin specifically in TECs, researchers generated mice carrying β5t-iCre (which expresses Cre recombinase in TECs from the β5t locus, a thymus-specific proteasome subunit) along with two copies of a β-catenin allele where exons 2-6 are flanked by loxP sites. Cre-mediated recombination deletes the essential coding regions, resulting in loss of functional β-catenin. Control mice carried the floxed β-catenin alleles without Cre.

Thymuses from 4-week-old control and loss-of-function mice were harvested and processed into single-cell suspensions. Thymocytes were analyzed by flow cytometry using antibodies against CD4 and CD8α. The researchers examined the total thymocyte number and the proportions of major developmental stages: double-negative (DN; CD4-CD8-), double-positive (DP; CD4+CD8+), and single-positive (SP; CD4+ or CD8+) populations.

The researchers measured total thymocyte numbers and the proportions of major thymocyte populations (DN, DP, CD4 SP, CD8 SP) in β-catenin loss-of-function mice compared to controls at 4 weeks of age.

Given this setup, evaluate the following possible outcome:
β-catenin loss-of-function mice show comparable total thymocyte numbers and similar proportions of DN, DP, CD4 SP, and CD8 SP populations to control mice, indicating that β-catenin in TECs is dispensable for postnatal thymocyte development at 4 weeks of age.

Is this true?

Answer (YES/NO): NO